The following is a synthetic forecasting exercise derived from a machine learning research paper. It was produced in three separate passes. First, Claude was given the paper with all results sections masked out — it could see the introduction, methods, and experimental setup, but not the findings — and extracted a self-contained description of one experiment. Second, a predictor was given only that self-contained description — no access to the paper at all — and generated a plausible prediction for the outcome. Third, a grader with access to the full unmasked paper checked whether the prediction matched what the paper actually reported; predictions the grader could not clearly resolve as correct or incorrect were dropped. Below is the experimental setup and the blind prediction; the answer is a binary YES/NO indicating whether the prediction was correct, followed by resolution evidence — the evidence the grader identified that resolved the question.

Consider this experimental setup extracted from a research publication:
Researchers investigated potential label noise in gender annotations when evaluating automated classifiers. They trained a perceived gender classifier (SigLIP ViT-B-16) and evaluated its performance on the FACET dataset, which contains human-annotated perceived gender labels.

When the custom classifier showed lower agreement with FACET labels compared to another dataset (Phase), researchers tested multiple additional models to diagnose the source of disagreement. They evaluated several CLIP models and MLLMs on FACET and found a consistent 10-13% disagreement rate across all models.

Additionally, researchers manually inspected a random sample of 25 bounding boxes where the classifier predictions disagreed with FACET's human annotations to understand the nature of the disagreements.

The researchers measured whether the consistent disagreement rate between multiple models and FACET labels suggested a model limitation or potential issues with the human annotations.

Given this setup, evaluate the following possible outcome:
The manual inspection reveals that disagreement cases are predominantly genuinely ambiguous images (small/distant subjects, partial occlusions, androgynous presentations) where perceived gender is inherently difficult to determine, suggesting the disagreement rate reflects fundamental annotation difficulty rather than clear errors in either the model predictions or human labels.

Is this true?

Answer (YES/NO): NO